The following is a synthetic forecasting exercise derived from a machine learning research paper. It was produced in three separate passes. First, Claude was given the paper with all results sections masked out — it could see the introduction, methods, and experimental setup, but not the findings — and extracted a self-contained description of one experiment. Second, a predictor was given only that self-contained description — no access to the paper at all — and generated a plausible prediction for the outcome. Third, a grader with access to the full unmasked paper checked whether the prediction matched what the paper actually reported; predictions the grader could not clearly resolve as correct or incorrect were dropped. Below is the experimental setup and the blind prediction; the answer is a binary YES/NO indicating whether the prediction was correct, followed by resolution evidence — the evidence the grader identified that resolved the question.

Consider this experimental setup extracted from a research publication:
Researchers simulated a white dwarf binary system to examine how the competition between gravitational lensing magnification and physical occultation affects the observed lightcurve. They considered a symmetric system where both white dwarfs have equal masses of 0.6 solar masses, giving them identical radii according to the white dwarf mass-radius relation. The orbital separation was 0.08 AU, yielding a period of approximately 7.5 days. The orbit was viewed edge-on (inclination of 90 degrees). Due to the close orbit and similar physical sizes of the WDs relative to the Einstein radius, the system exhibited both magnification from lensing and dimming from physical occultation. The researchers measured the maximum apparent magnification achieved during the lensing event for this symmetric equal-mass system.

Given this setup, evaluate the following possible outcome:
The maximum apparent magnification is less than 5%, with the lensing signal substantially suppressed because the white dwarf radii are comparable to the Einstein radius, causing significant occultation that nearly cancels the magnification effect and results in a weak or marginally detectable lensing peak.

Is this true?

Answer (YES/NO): NO